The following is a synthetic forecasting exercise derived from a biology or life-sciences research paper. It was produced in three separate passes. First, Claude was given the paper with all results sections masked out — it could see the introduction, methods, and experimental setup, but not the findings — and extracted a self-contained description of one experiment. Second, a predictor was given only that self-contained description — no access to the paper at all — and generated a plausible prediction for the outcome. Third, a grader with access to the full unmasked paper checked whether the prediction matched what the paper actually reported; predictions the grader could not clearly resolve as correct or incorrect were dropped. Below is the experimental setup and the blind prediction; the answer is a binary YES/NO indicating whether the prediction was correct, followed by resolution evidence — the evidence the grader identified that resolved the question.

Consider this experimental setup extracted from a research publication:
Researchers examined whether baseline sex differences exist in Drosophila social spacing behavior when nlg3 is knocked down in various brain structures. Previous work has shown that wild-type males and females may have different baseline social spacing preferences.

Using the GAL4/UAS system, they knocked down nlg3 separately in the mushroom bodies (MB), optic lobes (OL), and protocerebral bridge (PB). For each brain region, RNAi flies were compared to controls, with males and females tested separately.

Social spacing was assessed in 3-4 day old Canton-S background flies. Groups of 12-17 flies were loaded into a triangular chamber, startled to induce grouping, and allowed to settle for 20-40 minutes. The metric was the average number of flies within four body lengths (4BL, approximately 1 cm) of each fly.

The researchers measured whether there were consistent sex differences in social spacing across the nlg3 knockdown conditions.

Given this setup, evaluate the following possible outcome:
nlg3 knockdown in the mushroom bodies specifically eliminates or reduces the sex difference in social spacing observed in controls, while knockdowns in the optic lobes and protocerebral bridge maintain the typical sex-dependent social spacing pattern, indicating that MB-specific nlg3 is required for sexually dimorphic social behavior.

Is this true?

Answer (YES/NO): NO